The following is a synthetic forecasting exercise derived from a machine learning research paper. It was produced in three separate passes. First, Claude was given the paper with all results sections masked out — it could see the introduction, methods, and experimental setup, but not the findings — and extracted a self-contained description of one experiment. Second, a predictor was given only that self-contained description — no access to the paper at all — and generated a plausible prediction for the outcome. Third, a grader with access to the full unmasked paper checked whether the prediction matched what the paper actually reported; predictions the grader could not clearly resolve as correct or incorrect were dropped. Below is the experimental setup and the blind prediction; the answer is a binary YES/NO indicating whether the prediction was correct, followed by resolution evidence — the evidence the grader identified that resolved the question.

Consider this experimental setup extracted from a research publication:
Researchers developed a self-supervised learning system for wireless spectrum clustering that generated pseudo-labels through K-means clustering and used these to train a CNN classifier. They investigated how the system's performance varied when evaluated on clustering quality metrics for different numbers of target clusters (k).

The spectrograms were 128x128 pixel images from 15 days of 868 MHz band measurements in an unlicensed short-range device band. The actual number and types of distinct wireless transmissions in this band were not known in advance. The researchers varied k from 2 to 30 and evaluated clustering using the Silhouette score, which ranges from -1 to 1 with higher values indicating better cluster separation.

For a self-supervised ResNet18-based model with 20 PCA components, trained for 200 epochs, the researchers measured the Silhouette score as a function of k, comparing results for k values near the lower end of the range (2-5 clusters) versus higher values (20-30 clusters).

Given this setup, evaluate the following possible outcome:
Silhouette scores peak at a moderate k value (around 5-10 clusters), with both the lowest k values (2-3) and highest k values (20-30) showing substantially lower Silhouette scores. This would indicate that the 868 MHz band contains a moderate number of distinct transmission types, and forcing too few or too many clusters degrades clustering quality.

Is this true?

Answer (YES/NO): NO